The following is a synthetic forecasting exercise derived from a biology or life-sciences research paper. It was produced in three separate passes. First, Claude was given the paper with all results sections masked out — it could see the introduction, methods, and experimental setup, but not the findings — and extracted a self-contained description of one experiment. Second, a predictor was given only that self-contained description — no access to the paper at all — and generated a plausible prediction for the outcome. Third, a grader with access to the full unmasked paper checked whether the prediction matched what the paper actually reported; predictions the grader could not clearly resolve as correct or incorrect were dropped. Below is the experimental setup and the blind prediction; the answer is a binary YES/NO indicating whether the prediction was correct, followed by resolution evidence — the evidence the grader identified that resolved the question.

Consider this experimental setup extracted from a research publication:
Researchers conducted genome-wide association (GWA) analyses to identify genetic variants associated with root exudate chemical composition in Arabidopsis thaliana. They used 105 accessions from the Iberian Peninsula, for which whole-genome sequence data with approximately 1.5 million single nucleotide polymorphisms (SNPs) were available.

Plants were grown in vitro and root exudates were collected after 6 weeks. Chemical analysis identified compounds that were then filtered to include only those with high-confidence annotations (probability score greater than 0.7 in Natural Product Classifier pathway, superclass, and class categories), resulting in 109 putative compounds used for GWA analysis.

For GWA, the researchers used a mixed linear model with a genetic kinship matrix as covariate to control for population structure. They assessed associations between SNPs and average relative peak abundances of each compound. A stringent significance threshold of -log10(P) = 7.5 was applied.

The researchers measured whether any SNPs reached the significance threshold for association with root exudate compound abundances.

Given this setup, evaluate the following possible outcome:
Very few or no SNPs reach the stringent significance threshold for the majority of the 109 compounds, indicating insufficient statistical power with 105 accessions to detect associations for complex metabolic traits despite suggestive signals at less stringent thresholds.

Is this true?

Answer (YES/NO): NO